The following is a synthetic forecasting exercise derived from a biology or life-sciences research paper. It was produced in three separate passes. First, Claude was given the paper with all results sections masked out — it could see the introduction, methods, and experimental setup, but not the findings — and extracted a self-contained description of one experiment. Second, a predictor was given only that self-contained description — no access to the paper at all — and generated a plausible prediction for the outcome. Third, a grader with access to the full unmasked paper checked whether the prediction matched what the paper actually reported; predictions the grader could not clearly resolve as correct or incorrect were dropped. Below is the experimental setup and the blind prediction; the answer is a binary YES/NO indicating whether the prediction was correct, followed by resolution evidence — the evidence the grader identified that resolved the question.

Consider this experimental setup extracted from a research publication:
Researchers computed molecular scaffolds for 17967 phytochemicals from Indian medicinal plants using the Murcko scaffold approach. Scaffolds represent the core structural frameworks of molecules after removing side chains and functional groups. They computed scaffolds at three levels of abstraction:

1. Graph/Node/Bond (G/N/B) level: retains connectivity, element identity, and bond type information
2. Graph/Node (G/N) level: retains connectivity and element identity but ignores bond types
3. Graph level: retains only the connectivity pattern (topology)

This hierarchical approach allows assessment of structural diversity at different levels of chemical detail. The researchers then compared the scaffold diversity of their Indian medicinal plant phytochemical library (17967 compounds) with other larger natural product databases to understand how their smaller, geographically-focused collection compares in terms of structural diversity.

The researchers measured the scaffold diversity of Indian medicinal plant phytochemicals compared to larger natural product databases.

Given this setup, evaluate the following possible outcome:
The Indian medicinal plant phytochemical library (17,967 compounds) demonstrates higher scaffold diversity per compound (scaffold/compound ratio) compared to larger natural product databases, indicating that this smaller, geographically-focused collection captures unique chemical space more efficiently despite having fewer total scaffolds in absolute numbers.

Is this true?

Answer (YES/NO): NO